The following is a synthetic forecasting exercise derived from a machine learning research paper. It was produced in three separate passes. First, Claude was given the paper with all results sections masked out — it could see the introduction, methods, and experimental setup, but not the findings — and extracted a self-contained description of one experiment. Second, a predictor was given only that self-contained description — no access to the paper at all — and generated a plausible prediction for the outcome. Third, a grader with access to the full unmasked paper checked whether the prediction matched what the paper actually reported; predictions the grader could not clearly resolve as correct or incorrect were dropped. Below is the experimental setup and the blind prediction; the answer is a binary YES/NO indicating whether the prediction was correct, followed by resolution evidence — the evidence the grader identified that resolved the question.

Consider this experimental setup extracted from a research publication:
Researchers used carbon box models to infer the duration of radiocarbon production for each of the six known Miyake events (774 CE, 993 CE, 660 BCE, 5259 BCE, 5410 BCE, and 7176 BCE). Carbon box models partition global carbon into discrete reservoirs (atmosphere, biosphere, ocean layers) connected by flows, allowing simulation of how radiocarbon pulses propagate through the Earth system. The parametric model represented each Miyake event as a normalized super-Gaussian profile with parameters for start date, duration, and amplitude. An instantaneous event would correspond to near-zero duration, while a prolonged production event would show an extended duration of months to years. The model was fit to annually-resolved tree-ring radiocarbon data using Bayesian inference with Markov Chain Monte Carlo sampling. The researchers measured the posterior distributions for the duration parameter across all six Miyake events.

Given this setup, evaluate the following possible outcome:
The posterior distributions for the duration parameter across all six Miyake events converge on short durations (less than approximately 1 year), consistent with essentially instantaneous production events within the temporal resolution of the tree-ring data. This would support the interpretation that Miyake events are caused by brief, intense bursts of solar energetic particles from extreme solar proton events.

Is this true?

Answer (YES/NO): NO